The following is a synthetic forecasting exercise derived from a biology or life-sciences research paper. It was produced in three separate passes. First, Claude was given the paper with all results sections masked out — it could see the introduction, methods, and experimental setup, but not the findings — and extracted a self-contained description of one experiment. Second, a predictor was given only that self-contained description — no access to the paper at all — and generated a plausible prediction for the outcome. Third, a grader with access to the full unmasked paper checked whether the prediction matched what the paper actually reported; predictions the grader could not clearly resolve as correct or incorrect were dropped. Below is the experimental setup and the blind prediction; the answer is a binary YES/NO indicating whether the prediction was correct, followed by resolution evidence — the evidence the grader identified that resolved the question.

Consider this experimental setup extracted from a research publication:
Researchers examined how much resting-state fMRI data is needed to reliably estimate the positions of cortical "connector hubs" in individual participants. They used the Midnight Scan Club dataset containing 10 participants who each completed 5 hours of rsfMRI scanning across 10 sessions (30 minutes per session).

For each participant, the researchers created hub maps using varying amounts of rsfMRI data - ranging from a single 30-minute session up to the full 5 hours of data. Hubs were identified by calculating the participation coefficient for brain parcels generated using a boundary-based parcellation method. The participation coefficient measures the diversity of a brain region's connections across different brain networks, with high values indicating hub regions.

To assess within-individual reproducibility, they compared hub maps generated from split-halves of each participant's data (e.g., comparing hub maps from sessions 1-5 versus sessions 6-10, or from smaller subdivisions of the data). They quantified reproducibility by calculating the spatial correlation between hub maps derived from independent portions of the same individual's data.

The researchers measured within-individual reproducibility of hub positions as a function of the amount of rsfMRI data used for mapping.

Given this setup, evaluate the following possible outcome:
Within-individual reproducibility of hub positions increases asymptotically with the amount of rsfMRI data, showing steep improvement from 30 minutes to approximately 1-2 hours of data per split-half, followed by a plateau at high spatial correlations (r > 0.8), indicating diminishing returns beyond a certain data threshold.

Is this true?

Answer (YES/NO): NO